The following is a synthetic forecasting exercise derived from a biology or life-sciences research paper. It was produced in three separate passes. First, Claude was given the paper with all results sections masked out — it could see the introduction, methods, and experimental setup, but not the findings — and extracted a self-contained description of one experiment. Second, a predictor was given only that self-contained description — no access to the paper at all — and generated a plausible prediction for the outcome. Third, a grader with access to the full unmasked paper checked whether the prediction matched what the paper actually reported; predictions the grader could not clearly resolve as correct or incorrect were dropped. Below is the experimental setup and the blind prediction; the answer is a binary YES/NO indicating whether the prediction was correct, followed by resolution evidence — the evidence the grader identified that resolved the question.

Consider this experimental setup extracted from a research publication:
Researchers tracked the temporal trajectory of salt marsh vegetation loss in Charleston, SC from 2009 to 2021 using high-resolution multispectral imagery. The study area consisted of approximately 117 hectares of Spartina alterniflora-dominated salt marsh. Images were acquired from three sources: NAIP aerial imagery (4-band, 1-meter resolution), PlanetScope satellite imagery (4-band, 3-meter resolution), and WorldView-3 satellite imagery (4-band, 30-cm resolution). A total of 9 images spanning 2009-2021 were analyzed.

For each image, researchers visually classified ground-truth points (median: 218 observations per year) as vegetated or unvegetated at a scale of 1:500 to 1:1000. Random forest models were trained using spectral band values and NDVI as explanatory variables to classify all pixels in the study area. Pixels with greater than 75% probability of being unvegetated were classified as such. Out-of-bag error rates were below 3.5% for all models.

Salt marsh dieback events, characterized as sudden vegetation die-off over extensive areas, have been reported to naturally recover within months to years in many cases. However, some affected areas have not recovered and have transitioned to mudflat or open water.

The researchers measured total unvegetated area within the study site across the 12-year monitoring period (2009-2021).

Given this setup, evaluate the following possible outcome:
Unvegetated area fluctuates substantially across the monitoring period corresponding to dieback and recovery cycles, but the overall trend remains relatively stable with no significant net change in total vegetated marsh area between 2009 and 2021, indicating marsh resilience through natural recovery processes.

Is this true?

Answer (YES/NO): NO